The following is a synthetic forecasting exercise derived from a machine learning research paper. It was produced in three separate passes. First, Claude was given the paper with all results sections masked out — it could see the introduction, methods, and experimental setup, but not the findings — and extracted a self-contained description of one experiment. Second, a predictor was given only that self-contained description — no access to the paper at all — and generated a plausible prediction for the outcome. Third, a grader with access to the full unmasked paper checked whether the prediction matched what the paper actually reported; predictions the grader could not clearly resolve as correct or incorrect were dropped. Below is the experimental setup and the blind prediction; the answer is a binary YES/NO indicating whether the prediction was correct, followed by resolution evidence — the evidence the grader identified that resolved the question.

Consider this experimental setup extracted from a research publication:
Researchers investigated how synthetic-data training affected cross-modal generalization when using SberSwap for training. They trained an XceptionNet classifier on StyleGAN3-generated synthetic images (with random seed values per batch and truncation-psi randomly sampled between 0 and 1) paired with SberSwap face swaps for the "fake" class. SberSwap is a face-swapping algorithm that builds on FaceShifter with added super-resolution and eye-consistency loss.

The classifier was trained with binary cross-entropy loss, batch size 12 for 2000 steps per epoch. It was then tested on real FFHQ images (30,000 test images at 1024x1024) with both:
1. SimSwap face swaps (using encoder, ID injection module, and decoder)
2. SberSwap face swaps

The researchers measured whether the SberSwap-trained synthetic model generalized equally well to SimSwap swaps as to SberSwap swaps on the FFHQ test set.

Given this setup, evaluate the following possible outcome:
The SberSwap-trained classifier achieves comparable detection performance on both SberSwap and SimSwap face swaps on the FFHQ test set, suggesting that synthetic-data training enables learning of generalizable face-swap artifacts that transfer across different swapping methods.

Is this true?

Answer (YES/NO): YES